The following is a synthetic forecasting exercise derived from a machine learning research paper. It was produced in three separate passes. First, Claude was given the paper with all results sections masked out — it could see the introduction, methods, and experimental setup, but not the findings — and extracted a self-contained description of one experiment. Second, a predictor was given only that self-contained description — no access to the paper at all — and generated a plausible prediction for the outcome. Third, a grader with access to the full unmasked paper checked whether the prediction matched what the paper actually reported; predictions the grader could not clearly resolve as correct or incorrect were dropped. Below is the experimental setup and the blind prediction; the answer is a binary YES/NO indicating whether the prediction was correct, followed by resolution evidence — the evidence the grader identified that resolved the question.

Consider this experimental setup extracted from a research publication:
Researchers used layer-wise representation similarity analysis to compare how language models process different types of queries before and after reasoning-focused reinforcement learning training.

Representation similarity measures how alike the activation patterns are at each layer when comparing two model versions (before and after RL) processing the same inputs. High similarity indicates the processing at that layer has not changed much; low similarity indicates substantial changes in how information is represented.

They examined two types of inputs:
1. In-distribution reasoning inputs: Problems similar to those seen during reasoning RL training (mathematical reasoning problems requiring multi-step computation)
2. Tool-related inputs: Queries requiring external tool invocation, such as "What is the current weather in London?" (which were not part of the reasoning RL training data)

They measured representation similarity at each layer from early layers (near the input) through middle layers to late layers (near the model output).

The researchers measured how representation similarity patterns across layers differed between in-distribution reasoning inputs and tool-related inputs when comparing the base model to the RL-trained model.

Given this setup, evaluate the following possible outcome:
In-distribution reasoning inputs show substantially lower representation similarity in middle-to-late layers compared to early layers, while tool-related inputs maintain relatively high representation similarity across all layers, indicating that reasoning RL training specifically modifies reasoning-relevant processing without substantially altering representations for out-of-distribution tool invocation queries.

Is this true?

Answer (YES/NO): NO